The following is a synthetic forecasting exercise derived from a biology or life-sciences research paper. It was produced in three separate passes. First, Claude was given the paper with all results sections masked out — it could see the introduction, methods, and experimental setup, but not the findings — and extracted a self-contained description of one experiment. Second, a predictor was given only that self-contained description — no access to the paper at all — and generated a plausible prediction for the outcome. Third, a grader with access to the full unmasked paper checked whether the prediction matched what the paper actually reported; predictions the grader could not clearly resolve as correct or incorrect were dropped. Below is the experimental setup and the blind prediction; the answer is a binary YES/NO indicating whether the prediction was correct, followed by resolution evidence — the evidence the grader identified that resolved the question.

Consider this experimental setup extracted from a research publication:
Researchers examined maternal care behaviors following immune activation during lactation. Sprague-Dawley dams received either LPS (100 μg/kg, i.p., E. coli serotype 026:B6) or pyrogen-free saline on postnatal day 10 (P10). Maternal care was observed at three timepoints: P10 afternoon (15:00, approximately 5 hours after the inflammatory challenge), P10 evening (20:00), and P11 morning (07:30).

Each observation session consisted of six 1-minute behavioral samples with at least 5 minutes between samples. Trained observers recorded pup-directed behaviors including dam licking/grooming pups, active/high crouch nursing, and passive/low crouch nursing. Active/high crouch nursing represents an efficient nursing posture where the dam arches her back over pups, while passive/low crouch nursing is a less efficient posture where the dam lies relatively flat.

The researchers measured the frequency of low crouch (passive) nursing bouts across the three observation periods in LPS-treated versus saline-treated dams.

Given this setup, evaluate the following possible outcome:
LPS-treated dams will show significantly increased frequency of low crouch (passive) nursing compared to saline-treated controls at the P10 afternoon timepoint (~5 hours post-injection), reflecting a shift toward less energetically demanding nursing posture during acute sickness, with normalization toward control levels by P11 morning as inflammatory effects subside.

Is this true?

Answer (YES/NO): NO